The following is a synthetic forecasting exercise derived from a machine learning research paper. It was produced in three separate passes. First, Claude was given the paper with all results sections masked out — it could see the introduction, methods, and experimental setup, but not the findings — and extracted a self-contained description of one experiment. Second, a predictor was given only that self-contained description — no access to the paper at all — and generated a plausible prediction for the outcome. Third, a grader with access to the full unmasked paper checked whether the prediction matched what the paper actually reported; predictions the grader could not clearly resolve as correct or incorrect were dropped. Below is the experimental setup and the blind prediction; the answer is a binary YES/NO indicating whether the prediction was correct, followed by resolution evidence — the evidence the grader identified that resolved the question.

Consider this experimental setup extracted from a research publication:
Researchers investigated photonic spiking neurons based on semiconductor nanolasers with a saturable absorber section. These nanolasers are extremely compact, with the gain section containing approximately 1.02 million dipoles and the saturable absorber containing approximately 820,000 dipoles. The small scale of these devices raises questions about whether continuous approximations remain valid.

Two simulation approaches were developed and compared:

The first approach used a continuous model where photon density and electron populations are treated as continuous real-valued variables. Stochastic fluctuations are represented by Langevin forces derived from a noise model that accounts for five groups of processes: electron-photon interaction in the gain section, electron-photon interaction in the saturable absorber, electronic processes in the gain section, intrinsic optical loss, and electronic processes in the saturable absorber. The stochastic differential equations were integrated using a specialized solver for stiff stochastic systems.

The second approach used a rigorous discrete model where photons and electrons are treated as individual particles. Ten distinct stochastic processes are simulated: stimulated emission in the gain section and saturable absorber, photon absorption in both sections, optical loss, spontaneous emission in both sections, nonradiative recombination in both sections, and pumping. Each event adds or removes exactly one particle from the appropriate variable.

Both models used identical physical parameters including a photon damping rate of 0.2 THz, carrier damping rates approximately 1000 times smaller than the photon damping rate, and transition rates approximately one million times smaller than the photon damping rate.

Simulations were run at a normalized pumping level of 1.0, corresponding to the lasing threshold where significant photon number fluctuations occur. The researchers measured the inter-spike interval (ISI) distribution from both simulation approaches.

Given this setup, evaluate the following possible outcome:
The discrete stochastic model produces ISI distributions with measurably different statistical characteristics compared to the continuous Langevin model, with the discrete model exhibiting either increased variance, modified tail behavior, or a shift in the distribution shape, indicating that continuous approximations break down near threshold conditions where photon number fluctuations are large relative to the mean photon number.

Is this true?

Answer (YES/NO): NO